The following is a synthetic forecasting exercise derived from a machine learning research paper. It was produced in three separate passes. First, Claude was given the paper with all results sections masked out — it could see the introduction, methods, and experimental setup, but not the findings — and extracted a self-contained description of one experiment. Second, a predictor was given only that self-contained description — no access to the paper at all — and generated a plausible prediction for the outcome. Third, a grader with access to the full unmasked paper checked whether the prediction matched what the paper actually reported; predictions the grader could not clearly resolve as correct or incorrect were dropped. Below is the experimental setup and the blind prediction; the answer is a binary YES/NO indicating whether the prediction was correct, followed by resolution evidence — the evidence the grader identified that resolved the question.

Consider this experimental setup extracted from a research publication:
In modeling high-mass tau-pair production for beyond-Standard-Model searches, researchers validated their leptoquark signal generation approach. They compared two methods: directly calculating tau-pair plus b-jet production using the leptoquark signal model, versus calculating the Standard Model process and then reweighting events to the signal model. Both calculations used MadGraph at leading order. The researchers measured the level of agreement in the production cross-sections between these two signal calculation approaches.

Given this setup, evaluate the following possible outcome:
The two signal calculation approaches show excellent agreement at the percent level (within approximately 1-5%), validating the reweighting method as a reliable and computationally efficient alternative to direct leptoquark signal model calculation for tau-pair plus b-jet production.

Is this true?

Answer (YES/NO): NO